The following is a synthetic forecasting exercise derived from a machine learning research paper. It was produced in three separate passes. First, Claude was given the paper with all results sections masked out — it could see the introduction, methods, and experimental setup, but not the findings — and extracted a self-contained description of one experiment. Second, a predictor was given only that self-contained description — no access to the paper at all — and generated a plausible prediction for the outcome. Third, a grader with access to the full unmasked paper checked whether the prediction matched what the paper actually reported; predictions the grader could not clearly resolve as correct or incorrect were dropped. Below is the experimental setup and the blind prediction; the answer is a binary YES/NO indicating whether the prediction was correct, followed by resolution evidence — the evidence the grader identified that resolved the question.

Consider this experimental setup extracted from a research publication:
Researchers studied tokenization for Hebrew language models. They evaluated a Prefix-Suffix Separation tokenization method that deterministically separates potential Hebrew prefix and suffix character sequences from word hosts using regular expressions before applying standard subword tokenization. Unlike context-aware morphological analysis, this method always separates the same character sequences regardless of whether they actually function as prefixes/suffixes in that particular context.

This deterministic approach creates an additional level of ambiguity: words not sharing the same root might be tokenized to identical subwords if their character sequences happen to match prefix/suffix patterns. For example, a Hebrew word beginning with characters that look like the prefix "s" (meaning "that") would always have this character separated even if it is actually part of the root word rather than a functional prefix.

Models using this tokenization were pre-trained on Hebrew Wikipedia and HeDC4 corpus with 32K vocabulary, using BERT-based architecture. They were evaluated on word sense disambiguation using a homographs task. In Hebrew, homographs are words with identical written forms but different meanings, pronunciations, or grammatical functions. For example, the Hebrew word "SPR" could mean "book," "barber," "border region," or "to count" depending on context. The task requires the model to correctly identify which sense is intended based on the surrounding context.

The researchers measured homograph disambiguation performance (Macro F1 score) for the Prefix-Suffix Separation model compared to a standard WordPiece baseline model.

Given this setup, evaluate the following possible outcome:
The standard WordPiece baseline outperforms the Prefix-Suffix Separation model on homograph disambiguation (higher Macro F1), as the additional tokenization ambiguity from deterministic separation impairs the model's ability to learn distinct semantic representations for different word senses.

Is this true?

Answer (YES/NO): YES